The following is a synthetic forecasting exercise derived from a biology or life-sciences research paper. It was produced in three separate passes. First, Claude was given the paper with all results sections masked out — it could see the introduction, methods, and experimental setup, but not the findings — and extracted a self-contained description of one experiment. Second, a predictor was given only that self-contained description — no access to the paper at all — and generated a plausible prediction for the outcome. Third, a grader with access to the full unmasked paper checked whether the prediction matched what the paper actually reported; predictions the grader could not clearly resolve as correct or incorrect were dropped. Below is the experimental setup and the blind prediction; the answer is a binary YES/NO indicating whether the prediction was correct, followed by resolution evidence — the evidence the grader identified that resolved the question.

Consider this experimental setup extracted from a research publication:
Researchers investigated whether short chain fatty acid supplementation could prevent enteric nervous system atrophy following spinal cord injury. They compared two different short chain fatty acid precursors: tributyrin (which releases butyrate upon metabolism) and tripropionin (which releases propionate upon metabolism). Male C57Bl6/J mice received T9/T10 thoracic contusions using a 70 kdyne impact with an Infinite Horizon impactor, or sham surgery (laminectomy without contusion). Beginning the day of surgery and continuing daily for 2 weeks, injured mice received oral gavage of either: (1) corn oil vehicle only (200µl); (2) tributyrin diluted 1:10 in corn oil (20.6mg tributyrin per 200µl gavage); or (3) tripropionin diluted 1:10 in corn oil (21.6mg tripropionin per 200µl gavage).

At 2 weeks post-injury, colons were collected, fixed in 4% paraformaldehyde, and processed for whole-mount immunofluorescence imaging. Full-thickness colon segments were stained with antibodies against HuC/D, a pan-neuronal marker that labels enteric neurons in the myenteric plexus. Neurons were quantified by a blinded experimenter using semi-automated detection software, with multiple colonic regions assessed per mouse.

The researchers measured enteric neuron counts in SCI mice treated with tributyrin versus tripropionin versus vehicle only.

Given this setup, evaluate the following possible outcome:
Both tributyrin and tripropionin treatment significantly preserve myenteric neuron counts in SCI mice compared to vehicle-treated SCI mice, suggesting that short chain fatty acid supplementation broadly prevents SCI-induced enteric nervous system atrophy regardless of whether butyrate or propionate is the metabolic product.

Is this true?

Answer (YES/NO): NO